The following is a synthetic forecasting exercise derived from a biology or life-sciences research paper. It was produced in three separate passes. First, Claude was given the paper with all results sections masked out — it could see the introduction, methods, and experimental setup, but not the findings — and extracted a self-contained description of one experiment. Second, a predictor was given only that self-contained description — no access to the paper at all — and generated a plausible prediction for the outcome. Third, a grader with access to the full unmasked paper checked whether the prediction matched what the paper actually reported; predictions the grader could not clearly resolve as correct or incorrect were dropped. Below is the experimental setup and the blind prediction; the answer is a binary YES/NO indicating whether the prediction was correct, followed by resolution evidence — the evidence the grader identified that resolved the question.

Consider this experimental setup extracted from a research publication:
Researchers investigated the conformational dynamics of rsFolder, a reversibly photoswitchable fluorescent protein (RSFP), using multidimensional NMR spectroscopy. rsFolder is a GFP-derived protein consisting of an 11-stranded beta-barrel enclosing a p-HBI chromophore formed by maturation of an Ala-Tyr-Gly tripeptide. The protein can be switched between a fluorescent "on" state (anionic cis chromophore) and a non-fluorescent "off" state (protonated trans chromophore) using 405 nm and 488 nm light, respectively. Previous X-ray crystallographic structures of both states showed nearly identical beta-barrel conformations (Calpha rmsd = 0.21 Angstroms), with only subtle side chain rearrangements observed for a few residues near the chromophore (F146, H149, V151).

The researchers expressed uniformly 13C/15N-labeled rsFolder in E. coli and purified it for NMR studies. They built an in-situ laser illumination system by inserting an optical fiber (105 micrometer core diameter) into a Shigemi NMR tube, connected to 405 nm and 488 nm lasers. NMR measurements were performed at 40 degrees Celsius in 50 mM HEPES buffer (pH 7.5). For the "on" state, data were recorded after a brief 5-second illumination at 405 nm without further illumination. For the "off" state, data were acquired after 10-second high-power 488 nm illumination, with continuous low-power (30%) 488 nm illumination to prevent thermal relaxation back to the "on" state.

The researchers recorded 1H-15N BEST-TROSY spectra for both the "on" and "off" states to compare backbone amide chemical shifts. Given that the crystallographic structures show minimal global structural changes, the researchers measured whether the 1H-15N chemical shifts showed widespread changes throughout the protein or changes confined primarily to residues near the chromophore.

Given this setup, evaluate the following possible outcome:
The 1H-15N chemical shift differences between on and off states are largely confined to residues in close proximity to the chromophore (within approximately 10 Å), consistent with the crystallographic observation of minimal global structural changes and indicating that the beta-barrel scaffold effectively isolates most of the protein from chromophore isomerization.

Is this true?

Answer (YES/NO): NO